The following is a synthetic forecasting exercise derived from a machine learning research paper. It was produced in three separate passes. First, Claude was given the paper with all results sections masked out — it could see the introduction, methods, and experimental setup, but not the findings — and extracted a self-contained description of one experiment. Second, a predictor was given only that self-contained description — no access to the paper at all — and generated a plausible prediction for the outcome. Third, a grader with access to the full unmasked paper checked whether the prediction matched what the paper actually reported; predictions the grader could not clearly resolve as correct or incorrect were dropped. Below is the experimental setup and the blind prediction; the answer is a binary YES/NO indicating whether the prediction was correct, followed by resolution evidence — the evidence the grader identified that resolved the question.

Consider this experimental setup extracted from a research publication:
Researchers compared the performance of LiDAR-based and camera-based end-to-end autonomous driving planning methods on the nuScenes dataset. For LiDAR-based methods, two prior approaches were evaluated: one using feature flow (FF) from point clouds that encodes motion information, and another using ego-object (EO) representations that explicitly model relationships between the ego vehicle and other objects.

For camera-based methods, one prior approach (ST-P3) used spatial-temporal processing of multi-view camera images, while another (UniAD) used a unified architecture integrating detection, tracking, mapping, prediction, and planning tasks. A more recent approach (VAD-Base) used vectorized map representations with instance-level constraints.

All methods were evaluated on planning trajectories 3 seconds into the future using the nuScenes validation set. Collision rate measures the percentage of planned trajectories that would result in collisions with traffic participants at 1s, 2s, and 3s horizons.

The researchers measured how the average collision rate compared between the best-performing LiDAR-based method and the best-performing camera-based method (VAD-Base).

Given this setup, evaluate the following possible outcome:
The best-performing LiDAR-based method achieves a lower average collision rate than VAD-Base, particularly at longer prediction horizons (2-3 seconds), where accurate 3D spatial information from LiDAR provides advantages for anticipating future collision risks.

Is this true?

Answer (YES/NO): NO